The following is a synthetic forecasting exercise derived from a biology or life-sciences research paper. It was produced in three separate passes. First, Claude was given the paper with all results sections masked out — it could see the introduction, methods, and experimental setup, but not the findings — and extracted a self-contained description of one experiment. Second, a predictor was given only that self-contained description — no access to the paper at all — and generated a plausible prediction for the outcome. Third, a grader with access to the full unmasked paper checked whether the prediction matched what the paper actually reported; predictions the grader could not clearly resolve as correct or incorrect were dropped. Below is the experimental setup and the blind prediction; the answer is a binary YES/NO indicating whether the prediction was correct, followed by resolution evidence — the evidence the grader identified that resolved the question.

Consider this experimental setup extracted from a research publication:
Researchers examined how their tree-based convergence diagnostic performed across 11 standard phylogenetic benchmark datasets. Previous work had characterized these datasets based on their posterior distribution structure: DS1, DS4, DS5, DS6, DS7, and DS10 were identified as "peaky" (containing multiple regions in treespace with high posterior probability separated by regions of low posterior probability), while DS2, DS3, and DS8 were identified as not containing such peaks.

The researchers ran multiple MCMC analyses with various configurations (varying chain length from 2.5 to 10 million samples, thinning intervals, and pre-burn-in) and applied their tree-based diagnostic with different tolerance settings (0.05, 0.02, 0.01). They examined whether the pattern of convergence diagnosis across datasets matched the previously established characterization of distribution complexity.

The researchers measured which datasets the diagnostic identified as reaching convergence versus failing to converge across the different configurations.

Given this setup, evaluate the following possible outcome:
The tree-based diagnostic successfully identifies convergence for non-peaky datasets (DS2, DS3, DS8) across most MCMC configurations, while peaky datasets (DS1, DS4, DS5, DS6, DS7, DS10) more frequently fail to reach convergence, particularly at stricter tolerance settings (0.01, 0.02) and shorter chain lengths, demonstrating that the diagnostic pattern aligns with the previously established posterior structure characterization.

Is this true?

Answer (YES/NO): YES